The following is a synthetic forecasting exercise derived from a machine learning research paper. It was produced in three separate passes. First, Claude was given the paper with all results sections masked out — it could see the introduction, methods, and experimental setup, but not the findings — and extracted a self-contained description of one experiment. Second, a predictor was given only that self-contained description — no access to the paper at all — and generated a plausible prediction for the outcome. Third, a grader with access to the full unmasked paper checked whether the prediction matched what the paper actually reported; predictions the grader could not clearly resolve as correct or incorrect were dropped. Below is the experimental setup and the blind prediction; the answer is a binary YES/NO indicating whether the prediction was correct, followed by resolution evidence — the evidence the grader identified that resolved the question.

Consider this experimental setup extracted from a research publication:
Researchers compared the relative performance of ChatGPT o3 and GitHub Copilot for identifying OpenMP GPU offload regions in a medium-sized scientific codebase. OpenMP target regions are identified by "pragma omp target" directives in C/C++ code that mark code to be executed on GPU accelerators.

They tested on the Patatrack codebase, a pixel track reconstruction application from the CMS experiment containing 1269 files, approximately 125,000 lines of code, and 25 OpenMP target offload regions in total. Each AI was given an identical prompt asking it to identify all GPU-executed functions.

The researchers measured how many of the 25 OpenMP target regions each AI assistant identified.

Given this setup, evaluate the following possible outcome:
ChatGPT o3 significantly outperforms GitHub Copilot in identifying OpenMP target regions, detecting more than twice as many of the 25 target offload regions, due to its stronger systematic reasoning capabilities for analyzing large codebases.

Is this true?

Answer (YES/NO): NO